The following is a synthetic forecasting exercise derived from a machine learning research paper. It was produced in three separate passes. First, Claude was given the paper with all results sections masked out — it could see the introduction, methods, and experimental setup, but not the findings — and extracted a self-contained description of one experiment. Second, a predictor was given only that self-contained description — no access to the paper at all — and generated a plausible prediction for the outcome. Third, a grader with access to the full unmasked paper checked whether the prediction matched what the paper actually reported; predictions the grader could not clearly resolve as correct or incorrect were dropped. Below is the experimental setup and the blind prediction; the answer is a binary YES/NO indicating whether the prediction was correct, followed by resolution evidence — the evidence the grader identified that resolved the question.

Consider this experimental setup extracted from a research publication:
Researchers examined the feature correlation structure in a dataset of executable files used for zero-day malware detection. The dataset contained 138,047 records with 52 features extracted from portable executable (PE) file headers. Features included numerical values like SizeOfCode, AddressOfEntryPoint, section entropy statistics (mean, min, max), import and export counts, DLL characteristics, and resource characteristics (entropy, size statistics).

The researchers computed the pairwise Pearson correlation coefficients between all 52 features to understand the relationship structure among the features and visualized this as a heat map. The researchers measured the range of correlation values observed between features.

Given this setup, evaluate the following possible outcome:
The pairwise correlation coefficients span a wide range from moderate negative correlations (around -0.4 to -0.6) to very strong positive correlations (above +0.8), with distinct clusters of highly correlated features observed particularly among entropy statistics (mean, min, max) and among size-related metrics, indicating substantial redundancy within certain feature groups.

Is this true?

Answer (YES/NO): NO